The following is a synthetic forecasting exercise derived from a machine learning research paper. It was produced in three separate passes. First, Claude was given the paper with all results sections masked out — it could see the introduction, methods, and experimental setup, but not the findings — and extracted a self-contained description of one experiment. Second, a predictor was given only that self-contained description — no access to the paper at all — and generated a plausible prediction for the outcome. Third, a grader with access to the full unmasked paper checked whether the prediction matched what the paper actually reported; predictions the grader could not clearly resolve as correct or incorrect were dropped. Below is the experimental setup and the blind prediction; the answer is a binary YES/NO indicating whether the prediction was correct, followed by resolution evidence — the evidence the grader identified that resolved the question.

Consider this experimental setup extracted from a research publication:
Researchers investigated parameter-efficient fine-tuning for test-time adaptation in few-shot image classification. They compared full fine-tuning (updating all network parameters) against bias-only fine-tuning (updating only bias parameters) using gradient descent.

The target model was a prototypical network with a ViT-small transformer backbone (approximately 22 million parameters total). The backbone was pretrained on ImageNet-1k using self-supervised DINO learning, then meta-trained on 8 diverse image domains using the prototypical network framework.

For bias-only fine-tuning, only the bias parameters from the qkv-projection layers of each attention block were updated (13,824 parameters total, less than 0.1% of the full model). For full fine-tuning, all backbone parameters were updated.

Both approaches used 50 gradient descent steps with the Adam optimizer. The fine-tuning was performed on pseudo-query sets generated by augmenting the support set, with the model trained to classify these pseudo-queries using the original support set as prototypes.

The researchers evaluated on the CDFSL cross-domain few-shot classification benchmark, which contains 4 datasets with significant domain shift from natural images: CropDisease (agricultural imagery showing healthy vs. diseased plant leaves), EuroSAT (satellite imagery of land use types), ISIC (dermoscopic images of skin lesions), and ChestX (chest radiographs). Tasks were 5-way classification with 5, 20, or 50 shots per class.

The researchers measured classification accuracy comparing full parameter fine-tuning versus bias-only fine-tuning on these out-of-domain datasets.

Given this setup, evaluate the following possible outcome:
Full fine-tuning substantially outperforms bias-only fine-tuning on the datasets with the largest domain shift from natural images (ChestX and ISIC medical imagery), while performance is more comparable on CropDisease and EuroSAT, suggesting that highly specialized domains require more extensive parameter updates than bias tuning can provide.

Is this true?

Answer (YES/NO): NO